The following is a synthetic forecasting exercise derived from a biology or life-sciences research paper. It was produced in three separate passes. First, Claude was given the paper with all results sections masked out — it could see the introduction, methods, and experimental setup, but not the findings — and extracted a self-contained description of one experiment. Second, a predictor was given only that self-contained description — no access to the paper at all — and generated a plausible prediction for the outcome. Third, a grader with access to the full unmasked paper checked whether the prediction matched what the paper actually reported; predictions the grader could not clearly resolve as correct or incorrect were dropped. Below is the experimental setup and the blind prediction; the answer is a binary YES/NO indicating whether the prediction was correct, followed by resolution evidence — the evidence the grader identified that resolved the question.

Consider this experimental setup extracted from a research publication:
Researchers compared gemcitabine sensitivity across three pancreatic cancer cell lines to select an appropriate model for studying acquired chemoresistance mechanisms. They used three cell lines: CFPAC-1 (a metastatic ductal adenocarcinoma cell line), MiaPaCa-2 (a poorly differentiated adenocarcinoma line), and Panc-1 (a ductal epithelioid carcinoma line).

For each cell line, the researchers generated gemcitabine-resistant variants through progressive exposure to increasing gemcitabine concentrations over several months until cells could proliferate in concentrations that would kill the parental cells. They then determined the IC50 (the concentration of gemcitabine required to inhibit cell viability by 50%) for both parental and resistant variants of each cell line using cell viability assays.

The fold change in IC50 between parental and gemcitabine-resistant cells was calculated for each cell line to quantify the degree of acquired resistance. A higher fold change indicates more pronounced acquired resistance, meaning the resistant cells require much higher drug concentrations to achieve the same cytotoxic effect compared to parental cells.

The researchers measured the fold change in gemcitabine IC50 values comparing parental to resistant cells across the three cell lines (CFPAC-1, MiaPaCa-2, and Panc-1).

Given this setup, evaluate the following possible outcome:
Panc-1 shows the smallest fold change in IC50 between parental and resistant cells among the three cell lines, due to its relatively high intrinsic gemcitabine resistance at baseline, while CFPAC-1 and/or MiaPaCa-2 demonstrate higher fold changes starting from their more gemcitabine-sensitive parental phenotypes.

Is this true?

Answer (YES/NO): YES